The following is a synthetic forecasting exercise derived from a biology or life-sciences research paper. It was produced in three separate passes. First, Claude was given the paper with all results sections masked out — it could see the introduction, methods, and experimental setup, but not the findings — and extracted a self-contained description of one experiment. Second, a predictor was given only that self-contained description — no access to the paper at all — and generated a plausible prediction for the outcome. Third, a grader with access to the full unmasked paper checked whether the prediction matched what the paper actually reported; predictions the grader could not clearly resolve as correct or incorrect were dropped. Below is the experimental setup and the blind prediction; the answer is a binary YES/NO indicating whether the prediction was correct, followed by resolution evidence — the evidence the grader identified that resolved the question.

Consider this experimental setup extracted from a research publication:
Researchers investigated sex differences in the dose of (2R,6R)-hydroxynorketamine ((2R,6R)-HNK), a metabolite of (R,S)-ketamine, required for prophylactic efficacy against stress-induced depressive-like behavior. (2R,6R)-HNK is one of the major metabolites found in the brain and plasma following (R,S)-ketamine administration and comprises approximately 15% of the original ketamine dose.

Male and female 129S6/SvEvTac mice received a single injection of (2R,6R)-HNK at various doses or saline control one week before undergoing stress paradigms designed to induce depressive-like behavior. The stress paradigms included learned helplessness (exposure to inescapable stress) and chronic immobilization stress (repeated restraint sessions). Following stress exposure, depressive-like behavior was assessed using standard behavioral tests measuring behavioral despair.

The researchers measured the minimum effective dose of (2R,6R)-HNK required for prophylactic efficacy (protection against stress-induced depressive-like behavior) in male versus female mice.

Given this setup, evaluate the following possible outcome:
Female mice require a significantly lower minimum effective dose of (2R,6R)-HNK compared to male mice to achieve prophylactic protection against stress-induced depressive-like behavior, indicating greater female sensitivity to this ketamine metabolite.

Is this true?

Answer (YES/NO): YES